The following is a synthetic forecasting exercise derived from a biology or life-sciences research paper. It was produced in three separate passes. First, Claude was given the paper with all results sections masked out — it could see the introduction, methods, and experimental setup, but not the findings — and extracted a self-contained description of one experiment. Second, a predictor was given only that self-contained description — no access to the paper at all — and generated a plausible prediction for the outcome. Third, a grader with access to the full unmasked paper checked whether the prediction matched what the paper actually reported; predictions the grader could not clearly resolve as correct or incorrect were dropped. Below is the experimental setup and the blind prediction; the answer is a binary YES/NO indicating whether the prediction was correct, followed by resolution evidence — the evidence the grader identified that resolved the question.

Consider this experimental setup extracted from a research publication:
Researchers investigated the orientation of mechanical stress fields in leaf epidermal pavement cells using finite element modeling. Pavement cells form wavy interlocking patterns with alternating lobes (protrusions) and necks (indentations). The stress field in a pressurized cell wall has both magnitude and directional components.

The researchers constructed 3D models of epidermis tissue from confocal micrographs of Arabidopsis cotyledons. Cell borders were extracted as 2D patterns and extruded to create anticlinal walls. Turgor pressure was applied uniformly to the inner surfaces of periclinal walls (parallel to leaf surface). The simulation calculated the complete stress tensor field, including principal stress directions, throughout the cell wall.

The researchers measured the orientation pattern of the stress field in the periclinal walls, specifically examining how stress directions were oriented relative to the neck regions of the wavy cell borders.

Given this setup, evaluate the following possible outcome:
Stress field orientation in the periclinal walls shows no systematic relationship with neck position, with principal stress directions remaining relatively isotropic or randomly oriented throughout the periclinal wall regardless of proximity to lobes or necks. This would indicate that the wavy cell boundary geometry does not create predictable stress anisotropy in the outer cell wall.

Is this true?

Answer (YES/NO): NO